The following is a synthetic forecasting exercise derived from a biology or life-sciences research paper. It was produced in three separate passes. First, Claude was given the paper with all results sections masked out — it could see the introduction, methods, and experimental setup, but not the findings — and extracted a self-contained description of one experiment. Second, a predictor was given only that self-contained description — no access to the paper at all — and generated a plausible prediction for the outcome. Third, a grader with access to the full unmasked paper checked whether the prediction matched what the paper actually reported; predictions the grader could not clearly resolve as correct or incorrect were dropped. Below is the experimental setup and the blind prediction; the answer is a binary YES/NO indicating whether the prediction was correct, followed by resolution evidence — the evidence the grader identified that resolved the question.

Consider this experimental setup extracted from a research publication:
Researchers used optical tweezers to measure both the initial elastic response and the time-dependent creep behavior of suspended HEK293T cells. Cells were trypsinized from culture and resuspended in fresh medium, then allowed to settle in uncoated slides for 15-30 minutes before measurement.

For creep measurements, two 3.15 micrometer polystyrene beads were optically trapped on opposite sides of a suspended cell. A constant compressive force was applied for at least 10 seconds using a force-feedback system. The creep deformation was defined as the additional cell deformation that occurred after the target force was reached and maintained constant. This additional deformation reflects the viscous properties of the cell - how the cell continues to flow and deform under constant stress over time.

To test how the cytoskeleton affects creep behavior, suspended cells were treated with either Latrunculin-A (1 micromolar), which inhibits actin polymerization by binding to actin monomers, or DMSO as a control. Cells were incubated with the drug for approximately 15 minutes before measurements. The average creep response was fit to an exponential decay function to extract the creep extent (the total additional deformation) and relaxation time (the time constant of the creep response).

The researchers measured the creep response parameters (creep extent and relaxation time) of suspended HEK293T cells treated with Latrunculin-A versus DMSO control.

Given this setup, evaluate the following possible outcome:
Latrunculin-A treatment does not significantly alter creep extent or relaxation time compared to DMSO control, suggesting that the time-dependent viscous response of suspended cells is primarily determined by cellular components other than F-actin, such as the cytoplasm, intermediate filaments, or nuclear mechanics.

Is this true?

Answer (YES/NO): NO